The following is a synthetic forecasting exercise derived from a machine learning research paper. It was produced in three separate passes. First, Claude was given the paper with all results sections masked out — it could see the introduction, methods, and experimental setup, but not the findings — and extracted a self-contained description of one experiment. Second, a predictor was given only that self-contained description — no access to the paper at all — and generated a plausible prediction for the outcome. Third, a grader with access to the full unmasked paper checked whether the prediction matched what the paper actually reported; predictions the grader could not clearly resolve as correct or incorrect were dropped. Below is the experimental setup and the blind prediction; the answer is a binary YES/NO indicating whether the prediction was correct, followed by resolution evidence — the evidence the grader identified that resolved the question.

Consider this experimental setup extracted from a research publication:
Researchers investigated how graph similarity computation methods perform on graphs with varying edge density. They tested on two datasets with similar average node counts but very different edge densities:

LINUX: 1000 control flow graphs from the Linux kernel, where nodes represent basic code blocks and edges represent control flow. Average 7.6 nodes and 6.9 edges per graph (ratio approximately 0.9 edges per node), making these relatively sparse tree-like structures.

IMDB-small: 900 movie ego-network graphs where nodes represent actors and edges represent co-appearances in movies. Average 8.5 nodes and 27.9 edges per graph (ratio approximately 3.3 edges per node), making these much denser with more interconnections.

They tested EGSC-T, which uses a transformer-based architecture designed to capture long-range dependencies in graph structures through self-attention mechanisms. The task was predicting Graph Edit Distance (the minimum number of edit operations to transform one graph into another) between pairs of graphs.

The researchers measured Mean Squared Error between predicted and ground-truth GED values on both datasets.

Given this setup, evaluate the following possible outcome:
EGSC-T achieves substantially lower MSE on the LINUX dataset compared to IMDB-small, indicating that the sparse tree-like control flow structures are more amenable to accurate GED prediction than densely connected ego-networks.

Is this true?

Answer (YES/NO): YES